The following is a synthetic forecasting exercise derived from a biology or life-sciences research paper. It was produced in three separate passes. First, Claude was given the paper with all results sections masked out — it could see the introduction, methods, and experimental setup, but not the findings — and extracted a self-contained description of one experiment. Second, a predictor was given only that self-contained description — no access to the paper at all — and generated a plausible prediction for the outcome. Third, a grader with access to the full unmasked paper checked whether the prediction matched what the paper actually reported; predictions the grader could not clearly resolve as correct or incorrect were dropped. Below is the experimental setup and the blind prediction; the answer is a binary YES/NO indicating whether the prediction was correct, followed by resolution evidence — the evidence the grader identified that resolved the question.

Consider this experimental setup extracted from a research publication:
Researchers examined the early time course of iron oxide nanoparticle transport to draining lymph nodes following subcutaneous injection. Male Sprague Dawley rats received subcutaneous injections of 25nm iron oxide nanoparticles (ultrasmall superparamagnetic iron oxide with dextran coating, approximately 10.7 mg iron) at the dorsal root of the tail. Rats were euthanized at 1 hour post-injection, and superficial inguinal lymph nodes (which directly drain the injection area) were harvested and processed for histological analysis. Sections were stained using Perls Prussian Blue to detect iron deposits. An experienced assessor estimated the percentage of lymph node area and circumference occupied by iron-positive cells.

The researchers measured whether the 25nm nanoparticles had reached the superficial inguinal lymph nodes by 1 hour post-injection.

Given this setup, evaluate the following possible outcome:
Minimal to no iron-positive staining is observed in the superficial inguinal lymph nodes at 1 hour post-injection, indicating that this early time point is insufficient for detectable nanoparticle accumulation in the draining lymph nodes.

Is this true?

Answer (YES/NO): NO